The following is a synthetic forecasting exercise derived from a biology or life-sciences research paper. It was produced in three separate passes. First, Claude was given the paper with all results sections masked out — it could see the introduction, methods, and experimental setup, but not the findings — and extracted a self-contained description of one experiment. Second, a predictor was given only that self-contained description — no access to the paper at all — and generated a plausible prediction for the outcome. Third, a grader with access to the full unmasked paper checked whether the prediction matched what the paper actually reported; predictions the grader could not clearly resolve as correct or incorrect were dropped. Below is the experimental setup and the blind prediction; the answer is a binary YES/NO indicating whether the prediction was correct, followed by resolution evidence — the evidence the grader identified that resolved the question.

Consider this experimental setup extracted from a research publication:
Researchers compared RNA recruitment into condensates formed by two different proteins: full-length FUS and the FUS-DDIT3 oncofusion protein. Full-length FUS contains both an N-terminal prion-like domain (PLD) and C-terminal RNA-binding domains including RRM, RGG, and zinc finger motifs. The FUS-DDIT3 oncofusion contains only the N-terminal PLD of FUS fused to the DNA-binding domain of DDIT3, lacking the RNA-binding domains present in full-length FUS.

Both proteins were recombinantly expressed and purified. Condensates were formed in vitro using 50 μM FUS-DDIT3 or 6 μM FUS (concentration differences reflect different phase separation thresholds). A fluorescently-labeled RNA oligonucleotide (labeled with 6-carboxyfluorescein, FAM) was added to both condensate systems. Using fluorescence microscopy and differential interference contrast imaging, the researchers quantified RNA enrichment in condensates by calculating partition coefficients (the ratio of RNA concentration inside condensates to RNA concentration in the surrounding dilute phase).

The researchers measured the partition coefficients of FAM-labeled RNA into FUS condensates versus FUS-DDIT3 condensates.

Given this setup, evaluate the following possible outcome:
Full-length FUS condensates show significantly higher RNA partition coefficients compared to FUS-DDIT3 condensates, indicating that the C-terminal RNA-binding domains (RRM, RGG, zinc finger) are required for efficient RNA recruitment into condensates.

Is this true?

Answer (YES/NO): YES